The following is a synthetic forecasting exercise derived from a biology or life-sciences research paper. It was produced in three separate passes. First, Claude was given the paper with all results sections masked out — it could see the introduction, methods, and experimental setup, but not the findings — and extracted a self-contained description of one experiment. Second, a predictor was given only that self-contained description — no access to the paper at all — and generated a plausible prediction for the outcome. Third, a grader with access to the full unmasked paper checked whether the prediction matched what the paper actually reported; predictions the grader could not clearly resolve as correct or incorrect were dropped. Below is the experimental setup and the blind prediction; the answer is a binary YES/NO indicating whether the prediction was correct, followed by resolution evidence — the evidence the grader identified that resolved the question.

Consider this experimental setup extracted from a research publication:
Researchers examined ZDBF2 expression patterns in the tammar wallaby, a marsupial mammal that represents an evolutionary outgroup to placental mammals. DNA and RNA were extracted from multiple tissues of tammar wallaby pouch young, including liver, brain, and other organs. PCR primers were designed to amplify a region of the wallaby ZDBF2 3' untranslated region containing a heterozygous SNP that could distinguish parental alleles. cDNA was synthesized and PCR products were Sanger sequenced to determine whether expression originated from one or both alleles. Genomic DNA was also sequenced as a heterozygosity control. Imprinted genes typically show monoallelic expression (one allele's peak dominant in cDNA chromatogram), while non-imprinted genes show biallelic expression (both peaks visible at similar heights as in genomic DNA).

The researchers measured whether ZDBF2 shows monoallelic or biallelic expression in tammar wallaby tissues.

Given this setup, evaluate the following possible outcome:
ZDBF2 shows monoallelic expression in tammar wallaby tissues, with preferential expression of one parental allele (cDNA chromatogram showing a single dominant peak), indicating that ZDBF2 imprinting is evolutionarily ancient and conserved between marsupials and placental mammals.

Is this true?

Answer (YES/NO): NO